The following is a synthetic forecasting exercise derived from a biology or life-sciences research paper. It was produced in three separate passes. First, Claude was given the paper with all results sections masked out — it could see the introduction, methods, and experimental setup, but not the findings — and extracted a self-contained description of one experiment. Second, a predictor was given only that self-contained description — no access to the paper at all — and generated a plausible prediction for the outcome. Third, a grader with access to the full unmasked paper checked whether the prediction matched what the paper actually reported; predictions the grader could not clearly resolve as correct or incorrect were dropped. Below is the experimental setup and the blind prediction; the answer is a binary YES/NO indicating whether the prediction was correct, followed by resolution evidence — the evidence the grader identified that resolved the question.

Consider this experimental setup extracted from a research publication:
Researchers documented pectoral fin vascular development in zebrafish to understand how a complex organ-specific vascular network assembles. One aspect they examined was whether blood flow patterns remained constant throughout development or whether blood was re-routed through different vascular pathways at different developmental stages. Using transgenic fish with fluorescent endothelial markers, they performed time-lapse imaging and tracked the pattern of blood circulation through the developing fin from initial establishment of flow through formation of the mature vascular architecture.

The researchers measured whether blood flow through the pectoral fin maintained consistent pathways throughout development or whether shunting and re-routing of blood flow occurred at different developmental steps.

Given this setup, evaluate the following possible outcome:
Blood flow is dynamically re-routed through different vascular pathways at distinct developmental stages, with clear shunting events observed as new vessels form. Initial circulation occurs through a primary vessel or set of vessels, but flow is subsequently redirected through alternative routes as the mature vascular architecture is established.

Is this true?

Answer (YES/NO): YES